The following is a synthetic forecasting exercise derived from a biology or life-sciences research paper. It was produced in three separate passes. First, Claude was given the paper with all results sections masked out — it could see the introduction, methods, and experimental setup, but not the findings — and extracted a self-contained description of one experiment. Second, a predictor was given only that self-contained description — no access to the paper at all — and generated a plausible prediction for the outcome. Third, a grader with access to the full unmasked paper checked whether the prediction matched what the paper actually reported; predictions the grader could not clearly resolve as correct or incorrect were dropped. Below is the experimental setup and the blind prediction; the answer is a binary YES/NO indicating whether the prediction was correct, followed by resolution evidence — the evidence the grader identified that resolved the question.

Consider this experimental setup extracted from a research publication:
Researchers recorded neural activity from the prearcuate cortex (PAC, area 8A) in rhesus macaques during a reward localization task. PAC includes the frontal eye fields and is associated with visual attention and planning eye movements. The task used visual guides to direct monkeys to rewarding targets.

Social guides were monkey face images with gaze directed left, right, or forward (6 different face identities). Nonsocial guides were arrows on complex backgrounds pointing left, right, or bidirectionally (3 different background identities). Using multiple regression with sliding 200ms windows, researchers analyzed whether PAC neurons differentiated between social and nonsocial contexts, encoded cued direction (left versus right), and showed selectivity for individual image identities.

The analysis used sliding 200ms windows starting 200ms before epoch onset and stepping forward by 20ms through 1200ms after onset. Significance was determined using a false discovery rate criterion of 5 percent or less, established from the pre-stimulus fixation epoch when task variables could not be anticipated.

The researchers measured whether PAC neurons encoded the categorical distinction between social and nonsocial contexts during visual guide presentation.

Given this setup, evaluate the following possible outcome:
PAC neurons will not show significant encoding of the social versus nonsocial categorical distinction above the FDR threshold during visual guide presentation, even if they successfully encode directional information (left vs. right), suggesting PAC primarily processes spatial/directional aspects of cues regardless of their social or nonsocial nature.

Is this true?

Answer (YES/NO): NO